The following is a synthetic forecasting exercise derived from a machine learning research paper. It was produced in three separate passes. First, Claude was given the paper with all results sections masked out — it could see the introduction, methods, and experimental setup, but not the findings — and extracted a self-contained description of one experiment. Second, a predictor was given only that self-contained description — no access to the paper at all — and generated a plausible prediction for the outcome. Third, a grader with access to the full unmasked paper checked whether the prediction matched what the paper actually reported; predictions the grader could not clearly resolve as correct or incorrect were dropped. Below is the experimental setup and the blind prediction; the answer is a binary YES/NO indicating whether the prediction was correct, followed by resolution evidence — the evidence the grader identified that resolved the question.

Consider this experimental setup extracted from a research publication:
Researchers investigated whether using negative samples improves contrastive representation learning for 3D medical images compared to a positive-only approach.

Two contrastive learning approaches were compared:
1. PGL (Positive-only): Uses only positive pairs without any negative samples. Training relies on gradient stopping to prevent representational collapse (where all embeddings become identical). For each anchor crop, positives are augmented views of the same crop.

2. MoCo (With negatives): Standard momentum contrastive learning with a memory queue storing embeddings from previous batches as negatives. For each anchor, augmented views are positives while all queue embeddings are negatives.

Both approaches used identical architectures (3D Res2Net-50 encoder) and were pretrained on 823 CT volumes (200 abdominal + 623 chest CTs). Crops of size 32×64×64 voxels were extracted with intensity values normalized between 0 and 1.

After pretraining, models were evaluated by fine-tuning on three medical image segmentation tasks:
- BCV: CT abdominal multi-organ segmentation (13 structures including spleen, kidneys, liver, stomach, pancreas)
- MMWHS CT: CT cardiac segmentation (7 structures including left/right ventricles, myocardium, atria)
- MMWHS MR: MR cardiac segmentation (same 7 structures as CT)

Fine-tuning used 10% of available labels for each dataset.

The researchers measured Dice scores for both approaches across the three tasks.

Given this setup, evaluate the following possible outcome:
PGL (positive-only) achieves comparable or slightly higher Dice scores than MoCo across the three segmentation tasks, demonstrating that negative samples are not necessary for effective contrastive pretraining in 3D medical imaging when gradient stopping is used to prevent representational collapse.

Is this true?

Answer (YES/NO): NO